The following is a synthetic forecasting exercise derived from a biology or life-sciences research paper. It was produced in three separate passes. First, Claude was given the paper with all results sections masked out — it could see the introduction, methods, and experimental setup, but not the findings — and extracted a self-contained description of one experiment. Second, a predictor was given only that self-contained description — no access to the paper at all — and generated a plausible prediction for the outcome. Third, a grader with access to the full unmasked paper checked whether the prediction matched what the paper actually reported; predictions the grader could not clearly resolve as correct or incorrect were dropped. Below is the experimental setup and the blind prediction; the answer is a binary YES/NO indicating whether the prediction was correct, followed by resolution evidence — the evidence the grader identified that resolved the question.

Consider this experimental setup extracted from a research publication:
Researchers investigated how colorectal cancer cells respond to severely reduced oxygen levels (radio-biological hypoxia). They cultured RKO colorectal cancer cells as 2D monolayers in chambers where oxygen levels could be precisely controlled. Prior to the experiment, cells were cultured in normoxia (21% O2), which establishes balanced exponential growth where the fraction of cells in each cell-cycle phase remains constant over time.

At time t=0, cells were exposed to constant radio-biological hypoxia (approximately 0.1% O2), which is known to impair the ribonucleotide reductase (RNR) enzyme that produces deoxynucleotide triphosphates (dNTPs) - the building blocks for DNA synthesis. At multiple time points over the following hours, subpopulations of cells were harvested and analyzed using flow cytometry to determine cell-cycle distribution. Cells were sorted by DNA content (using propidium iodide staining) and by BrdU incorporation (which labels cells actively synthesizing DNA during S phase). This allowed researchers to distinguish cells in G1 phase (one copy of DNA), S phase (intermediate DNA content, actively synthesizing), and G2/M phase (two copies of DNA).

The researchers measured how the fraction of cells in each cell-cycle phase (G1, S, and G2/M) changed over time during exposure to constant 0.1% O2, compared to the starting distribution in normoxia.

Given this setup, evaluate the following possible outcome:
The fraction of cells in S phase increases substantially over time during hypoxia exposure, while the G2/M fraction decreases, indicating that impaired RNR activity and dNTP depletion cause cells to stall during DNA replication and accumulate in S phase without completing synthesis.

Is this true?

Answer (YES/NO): NO